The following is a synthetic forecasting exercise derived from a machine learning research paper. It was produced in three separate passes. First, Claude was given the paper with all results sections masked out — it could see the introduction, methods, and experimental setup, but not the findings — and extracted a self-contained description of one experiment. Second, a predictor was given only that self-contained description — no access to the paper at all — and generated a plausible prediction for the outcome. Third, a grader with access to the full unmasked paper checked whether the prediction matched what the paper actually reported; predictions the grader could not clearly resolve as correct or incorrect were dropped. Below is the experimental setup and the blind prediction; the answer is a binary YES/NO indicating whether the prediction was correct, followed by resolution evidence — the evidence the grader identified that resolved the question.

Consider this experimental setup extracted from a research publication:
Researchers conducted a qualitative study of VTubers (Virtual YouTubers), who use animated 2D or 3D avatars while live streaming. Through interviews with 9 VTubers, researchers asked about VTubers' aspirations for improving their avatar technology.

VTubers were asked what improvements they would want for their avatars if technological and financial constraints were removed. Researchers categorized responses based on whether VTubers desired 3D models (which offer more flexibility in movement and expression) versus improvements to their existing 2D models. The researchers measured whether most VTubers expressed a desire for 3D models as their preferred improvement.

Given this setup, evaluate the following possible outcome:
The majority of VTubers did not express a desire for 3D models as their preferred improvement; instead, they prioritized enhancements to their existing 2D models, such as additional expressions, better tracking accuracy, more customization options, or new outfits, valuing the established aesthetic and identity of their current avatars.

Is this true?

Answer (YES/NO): NO